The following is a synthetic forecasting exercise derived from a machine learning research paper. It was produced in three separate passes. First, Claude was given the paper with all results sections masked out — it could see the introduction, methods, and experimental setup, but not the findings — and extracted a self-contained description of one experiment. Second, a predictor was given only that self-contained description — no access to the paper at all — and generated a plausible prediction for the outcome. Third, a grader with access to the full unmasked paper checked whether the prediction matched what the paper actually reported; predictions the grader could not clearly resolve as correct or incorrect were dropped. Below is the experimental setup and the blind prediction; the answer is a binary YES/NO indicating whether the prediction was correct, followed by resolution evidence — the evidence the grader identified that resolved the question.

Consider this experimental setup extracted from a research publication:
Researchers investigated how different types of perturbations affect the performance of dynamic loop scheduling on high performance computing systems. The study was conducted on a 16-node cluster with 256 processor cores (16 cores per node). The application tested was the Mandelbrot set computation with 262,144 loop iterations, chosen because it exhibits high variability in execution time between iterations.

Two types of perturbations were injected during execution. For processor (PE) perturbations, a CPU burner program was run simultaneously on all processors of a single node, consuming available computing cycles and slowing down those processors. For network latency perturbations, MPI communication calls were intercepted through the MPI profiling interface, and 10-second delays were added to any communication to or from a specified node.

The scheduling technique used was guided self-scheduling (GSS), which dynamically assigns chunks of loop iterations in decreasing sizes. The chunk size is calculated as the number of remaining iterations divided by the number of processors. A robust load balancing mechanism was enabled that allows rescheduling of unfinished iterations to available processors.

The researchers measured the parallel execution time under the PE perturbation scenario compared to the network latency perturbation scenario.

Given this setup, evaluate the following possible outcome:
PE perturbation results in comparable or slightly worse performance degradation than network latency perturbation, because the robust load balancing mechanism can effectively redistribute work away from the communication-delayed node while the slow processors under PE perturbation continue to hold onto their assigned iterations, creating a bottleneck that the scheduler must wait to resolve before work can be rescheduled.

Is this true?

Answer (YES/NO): NO